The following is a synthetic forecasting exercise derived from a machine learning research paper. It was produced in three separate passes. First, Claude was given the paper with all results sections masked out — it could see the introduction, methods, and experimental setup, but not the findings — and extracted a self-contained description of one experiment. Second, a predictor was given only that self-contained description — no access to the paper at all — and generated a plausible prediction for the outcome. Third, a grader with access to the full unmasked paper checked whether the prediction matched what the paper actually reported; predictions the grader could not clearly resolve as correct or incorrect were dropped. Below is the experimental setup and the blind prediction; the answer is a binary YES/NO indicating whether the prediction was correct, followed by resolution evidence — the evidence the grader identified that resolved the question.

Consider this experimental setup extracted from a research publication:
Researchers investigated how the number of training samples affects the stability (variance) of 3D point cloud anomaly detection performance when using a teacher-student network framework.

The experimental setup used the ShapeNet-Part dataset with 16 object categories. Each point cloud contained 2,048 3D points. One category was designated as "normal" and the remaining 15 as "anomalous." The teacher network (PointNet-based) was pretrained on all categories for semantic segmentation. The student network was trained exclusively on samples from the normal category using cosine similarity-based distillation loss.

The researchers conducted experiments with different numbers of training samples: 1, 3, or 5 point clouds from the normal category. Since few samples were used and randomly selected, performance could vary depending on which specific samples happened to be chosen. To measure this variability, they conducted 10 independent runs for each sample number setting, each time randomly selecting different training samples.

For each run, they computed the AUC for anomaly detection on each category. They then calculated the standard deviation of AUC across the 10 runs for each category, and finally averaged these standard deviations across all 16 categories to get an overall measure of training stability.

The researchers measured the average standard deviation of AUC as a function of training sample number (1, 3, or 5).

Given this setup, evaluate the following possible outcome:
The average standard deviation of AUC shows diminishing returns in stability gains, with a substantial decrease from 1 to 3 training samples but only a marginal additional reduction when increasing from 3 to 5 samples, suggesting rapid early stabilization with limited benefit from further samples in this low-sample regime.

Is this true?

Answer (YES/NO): YES